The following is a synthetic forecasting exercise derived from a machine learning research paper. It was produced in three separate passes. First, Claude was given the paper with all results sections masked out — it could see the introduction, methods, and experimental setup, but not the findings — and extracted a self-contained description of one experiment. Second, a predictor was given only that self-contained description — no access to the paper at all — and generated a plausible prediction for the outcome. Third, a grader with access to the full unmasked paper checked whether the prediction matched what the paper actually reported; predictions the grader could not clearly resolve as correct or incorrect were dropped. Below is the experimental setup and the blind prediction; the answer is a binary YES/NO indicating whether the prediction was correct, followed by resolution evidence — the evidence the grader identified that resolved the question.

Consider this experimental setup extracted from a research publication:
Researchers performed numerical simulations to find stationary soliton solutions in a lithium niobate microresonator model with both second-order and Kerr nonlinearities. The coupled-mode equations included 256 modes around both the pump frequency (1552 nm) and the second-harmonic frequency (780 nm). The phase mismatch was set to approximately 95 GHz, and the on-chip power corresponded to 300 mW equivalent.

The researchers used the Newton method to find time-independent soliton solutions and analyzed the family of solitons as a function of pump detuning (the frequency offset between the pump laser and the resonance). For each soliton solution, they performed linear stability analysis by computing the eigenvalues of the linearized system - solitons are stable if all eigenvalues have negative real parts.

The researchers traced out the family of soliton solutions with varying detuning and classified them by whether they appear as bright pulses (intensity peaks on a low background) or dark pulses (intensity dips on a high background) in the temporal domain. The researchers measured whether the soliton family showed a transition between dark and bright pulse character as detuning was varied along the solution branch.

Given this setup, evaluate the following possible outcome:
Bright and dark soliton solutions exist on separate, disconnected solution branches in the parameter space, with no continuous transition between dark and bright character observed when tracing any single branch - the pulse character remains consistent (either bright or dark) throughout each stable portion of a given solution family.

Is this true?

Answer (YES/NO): NO